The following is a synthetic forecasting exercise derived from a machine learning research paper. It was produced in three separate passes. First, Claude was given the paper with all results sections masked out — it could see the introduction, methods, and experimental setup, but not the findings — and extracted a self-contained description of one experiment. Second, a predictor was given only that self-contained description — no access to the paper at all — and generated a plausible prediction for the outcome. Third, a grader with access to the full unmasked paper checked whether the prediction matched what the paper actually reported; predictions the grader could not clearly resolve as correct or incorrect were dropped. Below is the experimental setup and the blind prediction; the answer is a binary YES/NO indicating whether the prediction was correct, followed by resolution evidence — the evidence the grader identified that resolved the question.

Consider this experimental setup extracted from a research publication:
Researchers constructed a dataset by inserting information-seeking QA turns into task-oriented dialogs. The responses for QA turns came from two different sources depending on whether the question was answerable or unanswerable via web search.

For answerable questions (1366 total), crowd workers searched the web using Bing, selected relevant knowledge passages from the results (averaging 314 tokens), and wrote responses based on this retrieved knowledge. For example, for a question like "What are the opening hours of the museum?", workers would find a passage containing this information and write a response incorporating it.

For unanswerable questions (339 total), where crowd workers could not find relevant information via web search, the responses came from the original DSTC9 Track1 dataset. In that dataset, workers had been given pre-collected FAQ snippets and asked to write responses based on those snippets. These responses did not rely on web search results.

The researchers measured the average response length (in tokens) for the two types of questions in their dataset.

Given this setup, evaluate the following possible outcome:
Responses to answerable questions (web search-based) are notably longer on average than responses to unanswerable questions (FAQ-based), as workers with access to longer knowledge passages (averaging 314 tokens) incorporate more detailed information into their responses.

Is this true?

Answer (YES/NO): NO